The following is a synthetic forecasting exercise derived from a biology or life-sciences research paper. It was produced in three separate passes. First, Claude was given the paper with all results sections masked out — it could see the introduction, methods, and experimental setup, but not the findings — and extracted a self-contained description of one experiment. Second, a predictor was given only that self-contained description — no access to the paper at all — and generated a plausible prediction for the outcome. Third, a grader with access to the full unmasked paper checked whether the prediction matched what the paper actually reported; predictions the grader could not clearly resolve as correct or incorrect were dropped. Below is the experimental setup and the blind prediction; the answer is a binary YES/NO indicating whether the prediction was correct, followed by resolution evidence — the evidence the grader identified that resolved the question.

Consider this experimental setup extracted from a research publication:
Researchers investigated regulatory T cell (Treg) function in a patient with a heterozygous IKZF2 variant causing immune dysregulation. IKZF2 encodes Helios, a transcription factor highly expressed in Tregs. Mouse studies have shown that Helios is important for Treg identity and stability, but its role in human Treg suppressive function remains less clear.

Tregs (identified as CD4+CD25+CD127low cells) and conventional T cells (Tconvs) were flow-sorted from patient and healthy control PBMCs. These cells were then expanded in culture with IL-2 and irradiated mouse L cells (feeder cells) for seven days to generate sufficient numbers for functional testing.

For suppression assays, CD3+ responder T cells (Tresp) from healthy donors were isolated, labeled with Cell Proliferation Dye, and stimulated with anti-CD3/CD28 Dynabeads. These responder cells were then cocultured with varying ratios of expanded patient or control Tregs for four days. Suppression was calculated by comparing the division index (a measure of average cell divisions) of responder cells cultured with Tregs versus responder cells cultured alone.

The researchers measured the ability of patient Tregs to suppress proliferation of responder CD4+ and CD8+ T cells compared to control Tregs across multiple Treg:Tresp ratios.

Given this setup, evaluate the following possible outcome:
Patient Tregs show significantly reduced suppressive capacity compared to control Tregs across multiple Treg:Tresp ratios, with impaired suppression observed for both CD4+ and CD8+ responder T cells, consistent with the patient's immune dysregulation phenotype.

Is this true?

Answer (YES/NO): NO